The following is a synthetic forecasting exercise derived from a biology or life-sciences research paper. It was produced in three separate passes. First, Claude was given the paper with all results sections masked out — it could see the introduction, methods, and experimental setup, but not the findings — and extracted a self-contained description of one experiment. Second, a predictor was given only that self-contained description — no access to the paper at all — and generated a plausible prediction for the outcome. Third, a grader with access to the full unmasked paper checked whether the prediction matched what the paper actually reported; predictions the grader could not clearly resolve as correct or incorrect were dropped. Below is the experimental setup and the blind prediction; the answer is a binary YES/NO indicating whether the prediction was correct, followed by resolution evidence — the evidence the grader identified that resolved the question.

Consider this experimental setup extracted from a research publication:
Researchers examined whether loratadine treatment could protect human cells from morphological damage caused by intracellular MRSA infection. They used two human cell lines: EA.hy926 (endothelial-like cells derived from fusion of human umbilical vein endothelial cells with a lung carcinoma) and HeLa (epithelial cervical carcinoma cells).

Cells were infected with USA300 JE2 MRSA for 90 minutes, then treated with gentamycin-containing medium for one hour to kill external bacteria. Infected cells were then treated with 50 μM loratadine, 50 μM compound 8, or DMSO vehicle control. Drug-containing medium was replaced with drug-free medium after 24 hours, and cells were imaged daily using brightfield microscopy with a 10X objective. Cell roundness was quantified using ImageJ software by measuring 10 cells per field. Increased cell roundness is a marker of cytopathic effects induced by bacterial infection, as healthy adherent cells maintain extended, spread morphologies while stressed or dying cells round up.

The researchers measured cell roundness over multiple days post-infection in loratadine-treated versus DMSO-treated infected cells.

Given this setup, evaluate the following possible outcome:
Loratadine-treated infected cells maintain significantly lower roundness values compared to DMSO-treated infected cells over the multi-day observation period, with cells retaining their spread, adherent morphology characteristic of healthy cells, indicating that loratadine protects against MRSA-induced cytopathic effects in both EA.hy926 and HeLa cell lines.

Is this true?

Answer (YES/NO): NO